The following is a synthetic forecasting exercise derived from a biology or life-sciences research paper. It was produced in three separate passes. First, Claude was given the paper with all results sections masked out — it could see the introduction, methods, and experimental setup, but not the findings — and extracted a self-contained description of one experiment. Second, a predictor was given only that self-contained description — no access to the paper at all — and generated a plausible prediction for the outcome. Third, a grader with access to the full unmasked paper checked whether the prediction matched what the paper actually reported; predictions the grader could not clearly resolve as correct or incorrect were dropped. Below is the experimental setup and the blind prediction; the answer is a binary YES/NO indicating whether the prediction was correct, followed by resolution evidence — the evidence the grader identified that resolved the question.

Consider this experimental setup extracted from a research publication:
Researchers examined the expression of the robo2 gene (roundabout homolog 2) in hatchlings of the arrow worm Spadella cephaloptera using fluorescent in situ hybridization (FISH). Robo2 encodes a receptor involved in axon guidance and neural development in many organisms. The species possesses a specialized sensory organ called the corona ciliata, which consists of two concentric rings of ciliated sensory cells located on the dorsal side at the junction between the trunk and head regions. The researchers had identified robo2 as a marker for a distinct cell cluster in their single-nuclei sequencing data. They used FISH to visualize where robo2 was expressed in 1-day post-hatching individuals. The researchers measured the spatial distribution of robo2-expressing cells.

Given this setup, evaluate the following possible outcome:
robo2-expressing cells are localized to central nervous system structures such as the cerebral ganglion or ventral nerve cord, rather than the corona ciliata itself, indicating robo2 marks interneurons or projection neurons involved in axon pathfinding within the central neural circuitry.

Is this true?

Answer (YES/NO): NO